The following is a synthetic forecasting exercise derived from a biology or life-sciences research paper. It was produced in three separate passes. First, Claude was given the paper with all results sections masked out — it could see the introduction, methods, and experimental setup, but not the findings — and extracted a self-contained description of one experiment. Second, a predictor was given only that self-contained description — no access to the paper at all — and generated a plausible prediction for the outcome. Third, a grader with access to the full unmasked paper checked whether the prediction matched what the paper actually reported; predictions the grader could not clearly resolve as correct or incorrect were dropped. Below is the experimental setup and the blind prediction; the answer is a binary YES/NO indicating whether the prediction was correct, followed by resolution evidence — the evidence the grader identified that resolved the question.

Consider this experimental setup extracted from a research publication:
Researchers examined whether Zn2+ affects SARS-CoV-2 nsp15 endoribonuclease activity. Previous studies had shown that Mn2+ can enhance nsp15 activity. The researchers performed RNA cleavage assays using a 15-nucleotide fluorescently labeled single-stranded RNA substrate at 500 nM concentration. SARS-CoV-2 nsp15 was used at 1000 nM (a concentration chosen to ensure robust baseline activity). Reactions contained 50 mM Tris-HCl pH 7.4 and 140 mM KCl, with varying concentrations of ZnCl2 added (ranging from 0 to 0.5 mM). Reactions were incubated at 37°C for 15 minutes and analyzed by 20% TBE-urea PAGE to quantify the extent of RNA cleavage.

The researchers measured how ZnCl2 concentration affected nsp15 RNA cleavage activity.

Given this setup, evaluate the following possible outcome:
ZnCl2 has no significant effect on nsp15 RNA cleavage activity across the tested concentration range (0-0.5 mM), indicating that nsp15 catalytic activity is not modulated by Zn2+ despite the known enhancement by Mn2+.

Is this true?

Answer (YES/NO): NO